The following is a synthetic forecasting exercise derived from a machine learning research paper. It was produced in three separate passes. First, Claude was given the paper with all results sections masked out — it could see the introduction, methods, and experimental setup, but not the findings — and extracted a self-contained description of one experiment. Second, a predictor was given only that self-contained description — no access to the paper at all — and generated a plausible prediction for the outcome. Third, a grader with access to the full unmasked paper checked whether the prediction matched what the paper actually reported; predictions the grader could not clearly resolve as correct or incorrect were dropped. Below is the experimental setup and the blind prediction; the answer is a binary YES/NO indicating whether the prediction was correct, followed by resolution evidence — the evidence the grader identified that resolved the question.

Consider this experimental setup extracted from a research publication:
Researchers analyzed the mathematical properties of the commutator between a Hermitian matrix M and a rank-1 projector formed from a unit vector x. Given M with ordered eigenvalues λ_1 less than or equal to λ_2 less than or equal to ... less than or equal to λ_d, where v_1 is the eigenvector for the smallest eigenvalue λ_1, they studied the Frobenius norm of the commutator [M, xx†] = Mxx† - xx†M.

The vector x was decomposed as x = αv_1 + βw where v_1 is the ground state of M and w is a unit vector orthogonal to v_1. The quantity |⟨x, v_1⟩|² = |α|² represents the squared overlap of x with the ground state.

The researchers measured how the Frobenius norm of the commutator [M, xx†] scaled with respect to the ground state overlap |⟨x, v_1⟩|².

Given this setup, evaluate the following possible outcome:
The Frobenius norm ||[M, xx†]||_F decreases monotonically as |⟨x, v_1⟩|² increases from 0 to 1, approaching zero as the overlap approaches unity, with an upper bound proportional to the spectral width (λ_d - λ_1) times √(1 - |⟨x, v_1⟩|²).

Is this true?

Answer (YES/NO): YES